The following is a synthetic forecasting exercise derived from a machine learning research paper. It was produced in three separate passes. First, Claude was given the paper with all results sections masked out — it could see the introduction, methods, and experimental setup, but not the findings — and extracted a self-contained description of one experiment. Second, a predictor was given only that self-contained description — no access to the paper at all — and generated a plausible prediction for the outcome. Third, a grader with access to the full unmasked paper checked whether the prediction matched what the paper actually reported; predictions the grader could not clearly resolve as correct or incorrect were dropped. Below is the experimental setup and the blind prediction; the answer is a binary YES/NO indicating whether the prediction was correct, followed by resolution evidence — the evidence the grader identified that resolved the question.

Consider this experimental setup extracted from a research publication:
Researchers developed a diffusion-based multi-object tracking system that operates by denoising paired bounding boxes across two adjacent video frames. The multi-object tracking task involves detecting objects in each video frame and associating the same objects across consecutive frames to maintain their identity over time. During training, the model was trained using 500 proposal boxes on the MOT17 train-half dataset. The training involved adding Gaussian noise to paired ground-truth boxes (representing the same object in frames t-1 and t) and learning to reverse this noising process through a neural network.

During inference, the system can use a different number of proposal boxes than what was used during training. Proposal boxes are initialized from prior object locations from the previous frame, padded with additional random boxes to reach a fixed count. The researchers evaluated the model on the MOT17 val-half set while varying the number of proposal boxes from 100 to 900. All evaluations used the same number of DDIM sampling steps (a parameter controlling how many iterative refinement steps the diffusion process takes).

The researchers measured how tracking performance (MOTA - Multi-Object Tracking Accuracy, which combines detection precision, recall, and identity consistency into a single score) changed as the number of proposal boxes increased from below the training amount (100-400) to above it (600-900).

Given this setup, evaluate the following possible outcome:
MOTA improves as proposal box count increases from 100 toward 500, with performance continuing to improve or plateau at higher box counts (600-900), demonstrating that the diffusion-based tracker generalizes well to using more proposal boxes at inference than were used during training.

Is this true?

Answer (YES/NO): YES